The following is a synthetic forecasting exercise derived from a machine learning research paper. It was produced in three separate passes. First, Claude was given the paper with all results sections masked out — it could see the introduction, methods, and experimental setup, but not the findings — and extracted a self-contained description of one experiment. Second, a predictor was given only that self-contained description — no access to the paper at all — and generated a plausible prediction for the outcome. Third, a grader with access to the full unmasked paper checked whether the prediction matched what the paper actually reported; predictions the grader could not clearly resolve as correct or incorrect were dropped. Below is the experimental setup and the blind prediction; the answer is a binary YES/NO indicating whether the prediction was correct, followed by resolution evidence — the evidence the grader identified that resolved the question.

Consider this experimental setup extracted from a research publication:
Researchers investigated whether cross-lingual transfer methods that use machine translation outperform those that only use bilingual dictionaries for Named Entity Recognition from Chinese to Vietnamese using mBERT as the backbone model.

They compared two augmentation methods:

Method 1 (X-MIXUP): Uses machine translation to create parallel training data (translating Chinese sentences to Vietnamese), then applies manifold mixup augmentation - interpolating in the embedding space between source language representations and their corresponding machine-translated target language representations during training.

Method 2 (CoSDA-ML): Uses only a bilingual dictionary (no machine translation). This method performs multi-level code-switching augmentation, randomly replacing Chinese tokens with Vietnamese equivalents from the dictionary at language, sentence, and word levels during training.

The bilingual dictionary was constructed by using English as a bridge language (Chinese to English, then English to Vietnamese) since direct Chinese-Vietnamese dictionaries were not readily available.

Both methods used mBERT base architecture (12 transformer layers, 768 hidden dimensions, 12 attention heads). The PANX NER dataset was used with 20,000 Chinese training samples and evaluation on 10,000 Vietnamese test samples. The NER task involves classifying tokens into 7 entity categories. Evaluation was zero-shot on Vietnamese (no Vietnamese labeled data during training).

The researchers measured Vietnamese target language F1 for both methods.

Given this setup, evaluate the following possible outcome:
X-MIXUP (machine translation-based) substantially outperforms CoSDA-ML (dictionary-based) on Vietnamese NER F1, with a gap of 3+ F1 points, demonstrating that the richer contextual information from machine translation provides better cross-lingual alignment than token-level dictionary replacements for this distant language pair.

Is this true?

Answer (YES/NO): YES